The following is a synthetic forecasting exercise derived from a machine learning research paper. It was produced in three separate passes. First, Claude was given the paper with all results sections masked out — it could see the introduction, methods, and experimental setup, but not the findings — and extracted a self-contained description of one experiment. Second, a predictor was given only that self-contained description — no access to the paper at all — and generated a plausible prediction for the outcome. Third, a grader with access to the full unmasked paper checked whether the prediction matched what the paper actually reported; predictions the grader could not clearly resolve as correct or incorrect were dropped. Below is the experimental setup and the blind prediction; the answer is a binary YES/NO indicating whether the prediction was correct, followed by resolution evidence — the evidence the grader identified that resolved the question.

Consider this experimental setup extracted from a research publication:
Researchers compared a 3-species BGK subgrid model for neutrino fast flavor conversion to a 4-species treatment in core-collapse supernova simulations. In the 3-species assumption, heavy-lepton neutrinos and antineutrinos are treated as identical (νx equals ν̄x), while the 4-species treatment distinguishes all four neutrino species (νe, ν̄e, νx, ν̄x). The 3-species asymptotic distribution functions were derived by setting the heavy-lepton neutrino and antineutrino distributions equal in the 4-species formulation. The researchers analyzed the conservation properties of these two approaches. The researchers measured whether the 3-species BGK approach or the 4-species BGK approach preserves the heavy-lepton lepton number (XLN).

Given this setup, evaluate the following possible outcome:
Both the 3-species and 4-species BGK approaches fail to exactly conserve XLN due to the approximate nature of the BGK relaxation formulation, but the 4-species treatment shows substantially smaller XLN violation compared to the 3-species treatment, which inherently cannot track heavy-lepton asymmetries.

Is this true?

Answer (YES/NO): NO